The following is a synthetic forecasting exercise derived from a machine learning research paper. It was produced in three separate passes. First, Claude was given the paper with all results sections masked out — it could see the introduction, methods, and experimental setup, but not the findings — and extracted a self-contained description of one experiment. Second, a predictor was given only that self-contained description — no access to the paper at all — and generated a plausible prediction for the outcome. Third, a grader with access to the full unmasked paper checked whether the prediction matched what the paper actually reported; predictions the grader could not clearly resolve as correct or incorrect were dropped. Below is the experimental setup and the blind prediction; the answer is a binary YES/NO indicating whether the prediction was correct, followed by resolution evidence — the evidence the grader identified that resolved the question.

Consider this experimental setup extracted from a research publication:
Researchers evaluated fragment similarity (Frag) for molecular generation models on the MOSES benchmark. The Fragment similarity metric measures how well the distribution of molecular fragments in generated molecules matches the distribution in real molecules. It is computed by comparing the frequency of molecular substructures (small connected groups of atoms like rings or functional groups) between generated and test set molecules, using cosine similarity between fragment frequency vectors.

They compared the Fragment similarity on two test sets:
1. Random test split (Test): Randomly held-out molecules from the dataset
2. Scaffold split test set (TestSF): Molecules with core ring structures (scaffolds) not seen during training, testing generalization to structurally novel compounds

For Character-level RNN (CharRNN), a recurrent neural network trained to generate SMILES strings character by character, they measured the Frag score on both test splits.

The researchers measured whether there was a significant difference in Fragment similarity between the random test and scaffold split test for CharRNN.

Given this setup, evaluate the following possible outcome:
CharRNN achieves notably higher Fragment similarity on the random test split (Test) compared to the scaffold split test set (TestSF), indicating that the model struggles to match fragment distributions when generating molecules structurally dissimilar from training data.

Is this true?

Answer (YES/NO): NO